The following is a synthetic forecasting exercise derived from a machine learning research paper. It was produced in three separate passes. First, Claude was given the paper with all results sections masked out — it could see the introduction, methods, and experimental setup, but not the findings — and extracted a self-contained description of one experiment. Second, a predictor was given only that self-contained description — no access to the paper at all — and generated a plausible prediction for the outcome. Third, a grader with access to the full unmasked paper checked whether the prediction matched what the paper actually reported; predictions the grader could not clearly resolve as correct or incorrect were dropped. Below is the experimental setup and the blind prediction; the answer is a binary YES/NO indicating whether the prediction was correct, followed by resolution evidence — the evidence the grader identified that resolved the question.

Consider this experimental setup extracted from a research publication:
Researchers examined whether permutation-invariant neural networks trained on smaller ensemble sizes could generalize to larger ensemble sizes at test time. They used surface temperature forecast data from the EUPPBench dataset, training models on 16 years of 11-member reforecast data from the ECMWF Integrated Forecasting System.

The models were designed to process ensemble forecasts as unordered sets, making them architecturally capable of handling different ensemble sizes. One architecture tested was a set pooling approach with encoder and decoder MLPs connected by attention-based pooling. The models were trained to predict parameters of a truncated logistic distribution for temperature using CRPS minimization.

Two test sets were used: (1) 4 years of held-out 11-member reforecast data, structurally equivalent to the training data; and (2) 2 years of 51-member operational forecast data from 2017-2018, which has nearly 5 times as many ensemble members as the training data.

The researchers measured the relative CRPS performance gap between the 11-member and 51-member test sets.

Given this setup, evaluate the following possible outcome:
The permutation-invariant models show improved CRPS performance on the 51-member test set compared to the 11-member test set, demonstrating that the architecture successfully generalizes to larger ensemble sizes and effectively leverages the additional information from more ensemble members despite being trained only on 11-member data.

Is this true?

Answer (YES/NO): NO